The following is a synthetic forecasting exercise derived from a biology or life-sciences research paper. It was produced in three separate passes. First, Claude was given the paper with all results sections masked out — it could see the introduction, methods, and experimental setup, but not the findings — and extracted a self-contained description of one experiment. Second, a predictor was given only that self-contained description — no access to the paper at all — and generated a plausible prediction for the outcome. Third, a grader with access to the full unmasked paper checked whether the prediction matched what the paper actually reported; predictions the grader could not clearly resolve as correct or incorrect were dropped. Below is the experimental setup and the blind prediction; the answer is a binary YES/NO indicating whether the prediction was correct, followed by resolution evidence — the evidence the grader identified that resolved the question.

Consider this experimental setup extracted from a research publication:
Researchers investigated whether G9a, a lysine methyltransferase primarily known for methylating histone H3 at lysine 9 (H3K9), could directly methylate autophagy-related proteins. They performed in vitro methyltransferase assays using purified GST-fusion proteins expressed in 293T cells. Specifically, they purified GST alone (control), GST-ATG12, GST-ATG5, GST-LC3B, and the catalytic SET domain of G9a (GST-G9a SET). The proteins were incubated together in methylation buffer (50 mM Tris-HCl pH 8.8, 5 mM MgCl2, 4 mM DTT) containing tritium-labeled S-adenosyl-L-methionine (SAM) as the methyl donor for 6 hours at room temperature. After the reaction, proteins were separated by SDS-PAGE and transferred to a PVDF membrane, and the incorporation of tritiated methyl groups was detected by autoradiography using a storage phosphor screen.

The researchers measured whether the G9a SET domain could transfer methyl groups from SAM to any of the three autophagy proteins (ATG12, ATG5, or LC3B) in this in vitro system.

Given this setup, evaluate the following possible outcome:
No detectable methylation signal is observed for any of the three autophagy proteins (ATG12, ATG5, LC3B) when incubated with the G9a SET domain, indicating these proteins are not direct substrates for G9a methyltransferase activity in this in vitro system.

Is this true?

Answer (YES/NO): NO